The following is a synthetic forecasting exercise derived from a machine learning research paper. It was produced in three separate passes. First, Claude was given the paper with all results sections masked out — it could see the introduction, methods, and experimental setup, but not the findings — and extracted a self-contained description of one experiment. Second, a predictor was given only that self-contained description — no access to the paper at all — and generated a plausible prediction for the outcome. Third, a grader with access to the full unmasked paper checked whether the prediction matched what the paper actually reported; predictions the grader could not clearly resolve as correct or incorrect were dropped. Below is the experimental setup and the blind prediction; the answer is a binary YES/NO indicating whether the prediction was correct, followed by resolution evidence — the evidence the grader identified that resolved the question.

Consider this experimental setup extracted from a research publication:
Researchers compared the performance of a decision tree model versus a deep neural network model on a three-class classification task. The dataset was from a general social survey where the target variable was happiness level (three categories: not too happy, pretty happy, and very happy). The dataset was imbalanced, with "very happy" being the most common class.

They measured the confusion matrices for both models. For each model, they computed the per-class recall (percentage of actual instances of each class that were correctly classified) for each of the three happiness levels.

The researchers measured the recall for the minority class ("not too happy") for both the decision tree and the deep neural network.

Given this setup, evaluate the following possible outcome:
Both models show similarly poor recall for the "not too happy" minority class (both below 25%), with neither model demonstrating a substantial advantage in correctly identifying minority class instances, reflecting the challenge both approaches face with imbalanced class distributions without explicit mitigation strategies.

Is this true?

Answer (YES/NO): NO